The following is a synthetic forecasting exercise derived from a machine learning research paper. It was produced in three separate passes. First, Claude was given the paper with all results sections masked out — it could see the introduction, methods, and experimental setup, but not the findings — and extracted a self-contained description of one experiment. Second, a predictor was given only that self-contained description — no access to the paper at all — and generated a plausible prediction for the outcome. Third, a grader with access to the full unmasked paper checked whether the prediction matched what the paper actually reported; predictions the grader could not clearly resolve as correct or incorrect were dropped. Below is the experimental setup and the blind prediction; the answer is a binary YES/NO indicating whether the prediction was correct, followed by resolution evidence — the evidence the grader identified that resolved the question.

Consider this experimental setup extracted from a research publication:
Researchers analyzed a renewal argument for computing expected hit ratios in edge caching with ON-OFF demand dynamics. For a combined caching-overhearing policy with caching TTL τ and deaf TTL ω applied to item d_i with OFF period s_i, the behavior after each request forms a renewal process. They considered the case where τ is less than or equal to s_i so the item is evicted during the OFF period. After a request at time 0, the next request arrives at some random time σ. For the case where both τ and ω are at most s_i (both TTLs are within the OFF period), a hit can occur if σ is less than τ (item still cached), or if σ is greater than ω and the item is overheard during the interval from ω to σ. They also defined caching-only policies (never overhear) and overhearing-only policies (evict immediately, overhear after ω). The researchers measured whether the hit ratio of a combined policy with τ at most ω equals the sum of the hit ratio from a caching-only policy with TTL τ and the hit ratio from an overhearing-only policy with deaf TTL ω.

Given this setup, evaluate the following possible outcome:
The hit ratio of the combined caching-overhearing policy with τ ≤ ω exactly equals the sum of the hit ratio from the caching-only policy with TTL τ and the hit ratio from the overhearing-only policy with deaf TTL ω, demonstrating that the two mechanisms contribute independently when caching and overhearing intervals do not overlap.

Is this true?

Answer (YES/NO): YES